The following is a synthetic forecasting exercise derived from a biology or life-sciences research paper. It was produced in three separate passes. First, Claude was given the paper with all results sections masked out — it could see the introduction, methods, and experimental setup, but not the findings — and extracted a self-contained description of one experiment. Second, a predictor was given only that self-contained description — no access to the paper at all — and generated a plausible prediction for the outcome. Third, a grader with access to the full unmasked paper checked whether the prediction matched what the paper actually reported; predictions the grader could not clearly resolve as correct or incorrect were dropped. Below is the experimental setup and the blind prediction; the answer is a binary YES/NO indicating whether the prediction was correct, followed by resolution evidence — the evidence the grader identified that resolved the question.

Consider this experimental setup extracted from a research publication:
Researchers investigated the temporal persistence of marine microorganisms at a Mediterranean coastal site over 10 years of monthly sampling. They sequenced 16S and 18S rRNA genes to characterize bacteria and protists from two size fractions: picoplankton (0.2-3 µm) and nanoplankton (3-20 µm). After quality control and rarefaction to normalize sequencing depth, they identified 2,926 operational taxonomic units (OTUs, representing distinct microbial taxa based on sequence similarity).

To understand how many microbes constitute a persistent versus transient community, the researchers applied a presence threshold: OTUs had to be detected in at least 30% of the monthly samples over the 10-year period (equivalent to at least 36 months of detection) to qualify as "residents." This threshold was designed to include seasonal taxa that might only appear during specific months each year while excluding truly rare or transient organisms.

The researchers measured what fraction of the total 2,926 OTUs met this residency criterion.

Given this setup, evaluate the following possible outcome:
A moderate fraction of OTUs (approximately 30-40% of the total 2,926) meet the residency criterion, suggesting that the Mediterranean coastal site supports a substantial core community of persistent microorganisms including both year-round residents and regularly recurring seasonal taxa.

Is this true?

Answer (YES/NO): NO